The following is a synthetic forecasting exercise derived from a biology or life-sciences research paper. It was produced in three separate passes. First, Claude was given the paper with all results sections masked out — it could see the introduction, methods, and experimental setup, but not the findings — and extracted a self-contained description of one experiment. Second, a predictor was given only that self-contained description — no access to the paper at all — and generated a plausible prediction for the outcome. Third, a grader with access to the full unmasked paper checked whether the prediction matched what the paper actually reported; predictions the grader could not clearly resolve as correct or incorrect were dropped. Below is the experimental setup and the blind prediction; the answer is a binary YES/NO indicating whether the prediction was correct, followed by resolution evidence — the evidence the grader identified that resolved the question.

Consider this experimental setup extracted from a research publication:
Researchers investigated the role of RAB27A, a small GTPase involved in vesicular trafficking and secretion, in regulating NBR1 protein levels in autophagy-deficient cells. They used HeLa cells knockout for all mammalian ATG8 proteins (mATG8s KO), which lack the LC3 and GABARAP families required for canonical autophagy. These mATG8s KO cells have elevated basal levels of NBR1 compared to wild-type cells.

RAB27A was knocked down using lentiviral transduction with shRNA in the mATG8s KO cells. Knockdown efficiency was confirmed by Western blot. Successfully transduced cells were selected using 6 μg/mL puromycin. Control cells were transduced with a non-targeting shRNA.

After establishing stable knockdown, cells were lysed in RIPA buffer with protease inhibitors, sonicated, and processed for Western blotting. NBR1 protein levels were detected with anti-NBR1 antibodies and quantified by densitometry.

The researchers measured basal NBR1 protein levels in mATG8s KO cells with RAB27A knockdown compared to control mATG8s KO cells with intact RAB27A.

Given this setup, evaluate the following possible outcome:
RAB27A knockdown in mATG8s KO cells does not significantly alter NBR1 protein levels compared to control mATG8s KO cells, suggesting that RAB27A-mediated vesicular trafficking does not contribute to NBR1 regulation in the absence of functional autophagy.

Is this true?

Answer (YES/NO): NO